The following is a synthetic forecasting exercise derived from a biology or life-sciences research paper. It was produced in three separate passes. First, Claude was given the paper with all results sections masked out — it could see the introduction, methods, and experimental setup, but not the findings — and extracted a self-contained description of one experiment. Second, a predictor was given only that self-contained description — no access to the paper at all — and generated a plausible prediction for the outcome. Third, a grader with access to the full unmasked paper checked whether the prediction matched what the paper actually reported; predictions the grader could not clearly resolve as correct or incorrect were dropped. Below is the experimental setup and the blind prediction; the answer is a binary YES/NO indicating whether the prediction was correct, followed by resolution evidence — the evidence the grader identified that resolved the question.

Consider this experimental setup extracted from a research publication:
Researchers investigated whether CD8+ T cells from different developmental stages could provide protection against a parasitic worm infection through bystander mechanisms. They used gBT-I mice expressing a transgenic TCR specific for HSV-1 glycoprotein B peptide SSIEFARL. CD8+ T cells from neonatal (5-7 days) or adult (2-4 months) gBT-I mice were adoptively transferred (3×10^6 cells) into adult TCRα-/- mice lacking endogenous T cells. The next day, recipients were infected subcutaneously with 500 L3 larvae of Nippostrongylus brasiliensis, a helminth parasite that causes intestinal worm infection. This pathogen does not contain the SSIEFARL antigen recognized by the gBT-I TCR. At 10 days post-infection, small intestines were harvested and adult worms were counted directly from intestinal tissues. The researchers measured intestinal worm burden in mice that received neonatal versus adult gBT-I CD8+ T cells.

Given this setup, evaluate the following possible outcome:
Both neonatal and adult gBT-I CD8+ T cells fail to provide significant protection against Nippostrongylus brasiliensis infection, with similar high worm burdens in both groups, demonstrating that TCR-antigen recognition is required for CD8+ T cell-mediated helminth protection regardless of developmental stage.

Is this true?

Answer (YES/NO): NO